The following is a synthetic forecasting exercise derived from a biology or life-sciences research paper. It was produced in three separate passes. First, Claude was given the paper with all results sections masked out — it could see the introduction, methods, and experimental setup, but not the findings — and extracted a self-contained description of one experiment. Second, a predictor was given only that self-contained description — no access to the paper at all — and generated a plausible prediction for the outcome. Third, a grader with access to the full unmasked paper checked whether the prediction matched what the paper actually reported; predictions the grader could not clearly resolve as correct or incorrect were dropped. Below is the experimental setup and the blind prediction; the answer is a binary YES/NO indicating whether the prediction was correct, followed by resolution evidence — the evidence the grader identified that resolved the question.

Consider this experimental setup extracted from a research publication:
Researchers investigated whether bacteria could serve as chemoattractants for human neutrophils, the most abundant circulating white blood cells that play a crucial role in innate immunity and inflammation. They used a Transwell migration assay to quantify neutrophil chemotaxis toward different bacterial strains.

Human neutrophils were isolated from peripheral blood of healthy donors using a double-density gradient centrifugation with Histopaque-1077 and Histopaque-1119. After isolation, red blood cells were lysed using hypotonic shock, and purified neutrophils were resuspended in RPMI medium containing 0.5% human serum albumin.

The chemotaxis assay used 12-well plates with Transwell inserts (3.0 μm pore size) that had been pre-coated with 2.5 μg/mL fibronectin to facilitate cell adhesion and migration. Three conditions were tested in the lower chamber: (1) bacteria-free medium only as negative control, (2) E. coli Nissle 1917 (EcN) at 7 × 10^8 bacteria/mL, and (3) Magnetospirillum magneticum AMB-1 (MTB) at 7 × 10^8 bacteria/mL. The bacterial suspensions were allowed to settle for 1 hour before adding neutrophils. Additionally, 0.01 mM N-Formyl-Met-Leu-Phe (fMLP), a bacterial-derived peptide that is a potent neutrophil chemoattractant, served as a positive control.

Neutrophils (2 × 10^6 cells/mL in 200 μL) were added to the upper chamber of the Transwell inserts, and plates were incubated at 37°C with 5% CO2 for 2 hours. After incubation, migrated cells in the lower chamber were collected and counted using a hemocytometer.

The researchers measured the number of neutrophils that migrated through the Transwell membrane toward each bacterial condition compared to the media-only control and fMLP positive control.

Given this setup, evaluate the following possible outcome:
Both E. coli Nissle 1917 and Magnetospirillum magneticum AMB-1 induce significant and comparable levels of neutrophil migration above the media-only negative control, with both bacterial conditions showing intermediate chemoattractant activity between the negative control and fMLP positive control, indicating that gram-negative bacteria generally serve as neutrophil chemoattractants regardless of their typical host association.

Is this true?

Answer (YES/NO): NO